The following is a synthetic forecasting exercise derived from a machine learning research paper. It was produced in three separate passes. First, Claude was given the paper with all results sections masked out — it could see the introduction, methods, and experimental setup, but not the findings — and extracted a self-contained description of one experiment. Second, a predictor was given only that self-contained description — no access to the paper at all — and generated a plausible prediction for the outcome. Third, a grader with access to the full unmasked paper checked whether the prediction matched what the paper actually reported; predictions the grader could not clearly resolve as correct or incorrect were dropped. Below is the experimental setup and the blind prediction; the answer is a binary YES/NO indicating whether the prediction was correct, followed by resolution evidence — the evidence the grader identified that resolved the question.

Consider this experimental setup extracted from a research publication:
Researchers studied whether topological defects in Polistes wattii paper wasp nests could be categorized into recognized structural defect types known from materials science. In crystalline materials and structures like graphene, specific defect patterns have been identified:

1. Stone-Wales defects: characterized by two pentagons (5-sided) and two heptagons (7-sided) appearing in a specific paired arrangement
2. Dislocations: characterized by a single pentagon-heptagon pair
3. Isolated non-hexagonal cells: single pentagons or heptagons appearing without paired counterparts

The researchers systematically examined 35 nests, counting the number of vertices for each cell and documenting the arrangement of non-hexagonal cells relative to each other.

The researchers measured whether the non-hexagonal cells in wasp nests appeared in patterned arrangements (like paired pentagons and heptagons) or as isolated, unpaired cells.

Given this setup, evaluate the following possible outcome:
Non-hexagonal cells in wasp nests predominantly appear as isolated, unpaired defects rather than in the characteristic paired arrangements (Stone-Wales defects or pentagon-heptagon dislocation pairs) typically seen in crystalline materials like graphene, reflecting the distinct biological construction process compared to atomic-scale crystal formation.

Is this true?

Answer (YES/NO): NO